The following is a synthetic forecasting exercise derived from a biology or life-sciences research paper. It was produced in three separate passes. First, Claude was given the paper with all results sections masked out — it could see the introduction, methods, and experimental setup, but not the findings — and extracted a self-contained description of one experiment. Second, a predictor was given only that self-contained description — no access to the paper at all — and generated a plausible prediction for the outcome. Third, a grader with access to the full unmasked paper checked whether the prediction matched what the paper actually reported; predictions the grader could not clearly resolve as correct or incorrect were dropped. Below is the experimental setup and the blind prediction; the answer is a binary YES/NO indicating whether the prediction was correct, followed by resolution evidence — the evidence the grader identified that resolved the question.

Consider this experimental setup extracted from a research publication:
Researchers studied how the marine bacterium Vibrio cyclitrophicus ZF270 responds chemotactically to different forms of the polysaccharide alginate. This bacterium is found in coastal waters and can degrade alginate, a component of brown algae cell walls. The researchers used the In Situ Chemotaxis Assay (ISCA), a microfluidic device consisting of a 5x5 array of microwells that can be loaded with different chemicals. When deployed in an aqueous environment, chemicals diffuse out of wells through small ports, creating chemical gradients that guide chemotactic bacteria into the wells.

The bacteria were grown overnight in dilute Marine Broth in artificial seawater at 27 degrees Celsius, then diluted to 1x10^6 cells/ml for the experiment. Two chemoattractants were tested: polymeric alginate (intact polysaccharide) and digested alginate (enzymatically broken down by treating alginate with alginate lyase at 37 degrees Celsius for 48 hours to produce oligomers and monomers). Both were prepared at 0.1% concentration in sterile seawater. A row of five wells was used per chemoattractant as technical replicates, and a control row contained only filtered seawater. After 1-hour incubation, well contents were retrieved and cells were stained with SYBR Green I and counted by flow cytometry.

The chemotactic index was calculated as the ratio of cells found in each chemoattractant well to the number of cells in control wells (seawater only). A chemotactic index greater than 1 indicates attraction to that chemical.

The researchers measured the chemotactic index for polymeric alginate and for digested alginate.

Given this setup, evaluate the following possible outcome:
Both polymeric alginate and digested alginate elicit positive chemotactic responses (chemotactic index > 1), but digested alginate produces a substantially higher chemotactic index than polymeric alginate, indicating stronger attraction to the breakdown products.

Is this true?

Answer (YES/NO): NO